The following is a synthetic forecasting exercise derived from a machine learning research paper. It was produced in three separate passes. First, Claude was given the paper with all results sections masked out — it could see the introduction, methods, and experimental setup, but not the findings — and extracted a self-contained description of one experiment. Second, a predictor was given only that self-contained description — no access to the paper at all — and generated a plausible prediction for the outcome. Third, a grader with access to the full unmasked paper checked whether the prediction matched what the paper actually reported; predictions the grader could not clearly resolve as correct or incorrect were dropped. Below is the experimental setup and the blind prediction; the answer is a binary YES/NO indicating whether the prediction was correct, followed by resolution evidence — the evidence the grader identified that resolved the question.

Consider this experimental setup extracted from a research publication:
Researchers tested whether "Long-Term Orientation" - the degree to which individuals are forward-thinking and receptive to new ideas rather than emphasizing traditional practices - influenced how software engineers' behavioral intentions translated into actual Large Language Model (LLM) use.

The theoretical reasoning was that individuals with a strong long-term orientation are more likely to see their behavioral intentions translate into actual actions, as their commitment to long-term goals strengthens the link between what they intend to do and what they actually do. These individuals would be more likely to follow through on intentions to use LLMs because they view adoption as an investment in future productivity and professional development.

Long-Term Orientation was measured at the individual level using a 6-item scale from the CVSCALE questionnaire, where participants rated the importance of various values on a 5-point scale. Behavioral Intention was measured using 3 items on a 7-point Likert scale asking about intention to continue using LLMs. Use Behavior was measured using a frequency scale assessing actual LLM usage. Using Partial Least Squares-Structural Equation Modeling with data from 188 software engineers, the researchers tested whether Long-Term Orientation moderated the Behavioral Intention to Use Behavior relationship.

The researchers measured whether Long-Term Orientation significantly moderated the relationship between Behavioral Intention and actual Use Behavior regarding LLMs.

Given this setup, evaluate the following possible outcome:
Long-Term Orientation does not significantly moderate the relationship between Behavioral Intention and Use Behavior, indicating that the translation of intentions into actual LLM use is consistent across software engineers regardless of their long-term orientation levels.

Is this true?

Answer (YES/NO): YES